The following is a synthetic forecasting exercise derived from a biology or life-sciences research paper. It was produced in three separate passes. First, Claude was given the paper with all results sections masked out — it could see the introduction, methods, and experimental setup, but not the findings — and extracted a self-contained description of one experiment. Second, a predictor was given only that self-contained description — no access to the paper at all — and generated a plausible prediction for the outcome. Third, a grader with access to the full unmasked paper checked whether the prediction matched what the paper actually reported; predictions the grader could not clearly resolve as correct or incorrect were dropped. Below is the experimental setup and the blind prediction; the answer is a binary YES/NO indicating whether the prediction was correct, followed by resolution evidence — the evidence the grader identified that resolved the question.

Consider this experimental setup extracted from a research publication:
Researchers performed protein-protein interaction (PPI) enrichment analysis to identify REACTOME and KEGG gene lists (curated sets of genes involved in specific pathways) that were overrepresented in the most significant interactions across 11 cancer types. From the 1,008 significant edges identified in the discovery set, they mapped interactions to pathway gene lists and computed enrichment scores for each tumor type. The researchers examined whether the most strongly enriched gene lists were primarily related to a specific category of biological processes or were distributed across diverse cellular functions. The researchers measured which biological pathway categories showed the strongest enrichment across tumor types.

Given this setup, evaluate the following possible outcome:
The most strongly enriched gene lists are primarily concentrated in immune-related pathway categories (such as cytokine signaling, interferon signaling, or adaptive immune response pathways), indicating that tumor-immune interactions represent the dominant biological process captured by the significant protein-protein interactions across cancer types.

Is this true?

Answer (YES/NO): NO